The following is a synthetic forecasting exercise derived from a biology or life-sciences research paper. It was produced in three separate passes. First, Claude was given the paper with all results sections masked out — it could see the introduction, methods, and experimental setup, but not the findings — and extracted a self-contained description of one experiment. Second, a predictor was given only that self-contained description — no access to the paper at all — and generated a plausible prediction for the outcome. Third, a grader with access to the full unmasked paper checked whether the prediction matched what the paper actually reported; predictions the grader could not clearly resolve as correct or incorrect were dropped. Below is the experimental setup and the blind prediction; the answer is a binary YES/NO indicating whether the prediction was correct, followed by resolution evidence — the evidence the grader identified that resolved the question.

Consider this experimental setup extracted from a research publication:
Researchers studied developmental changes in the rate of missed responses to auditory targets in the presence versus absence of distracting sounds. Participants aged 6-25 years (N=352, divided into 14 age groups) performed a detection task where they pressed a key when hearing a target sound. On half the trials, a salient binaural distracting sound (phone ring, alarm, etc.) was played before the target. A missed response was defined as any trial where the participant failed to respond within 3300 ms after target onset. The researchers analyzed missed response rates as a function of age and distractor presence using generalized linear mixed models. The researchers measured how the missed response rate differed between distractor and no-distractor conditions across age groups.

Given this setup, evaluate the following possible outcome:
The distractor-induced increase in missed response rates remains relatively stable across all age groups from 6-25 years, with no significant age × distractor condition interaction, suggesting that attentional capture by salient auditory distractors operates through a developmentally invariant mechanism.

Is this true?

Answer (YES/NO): NO